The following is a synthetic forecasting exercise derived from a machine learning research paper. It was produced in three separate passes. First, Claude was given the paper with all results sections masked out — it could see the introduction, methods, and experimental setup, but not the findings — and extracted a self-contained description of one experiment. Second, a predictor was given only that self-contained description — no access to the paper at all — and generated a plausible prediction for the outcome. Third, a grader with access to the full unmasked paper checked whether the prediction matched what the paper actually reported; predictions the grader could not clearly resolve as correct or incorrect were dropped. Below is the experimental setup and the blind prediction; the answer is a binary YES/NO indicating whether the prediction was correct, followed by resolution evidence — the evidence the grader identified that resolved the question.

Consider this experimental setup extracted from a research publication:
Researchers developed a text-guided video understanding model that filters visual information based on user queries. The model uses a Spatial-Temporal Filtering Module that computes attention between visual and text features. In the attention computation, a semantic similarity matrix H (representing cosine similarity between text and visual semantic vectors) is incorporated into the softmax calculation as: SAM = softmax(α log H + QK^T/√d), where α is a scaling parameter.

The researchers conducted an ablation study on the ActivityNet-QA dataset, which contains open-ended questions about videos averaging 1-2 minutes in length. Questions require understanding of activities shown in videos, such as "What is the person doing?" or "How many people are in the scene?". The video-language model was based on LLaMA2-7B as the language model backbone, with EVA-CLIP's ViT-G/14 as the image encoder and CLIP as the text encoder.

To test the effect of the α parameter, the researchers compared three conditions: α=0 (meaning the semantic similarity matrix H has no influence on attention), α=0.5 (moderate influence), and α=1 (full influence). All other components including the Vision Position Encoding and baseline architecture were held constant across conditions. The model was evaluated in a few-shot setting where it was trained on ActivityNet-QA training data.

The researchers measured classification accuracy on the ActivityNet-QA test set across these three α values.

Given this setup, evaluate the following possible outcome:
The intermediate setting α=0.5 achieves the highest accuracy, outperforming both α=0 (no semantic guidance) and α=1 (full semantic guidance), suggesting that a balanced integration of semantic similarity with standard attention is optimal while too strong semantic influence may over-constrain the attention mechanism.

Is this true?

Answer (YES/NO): NO